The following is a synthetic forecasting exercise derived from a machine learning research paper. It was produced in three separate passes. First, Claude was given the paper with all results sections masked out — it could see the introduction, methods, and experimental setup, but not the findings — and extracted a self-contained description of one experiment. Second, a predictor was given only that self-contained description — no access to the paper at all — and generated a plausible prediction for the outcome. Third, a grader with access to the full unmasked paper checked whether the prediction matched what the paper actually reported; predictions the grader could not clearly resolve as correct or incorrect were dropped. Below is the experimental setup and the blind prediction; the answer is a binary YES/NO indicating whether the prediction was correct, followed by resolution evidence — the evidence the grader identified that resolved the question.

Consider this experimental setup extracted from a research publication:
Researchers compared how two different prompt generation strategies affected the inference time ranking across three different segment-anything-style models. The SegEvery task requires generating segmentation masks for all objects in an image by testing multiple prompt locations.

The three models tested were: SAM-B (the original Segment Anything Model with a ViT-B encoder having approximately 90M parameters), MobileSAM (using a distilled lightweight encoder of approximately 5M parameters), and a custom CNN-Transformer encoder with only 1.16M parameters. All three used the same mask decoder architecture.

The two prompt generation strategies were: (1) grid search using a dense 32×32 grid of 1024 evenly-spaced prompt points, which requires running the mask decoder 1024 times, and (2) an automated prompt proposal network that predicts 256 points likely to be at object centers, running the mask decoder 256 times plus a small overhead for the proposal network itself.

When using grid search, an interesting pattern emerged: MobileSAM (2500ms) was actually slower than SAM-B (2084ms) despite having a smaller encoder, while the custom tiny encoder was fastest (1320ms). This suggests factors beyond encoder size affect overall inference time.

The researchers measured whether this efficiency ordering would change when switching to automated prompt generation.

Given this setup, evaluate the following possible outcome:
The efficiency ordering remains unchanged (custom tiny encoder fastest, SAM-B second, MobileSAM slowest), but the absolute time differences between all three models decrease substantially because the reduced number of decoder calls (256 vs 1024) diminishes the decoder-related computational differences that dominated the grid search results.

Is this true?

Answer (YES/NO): NO